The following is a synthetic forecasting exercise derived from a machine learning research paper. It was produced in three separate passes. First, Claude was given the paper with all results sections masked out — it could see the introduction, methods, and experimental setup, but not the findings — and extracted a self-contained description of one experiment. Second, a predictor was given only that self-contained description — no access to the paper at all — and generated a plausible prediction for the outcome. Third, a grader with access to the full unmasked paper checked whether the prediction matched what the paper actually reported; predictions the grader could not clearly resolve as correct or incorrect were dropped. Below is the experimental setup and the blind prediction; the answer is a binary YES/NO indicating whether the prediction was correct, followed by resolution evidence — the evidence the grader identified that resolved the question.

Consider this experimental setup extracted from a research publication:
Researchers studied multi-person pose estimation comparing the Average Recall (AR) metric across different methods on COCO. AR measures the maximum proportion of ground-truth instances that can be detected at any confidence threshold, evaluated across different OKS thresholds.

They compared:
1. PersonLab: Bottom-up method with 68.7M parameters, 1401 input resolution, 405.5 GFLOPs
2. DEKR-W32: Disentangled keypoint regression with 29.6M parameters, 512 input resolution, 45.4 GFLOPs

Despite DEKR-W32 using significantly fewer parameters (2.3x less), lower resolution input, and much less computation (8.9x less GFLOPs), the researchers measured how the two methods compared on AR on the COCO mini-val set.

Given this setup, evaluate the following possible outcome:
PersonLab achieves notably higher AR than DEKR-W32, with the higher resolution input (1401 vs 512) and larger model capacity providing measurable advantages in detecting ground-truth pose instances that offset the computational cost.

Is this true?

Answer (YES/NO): NO